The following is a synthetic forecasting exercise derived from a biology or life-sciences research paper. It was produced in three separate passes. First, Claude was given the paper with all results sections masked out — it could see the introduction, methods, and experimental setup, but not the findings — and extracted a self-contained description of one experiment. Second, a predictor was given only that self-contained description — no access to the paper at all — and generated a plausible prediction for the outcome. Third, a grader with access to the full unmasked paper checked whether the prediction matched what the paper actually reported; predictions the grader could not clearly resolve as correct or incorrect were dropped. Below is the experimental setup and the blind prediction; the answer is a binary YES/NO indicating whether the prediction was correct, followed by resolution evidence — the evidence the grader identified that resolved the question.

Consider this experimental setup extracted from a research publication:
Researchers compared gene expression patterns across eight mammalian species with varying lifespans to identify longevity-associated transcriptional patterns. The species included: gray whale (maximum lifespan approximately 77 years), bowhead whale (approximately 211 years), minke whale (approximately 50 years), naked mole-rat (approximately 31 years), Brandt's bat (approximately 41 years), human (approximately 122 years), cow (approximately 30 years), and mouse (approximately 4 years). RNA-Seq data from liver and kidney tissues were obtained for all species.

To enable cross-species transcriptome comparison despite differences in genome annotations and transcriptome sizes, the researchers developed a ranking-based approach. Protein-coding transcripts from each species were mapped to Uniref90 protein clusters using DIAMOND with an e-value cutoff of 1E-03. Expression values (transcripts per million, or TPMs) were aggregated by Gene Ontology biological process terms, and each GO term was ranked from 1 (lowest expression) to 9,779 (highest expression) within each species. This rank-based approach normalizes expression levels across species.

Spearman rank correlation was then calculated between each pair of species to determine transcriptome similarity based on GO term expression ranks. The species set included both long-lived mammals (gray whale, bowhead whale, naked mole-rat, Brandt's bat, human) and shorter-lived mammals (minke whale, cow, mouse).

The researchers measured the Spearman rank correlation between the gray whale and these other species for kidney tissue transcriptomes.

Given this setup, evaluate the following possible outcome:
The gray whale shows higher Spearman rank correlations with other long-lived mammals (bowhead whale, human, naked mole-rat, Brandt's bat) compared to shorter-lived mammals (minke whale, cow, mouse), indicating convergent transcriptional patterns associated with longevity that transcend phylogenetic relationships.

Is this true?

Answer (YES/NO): NO